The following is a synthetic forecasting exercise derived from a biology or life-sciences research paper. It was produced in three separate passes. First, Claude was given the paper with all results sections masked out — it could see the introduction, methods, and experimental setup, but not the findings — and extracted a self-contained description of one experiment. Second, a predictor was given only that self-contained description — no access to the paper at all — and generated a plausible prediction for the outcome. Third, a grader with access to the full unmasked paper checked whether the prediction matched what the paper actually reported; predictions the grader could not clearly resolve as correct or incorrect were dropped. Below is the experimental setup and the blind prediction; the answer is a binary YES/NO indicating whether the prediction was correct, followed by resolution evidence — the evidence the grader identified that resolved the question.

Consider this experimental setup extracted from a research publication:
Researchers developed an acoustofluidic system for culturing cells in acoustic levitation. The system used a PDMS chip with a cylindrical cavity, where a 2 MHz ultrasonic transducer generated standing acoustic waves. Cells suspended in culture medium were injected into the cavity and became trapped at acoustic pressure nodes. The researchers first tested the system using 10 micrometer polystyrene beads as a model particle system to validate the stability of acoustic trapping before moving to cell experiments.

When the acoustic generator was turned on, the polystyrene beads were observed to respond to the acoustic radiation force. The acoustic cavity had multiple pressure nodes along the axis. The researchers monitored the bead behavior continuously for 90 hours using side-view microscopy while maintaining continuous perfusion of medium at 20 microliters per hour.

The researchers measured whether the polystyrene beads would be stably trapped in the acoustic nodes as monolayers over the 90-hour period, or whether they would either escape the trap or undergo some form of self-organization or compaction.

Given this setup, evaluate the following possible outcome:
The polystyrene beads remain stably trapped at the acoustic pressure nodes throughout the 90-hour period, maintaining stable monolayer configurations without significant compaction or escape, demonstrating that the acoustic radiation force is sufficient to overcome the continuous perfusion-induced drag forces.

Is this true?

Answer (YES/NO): YES